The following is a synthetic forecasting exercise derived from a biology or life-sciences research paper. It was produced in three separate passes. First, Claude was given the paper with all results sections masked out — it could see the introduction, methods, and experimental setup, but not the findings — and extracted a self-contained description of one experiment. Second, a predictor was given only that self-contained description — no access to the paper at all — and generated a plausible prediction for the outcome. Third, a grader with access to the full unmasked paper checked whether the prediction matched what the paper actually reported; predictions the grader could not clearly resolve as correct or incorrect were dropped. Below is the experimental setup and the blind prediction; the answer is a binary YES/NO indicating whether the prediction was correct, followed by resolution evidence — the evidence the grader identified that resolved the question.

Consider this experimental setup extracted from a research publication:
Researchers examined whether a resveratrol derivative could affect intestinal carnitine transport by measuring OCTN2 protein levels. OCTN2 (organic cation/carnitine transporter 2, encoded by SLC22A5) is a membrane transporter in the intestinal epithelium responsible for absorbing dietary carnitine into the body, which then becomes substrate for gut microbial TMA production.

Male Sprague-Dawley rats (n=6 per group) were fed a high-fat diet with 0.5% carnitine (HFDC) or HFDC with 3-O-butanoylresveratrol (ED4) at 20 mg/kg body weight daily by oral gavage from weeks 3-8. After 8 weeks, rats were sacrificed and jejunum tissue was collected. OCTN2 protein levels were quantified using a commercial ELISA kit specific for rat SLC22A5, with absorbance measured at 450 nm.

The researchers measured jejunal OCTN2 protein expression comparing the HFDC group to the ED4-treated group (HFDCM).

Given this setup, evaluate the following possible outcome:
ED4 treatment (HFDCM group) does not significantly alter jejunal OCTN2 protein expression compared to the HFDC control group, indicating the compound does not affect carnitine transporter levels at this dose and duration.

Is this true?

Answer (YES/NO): NO